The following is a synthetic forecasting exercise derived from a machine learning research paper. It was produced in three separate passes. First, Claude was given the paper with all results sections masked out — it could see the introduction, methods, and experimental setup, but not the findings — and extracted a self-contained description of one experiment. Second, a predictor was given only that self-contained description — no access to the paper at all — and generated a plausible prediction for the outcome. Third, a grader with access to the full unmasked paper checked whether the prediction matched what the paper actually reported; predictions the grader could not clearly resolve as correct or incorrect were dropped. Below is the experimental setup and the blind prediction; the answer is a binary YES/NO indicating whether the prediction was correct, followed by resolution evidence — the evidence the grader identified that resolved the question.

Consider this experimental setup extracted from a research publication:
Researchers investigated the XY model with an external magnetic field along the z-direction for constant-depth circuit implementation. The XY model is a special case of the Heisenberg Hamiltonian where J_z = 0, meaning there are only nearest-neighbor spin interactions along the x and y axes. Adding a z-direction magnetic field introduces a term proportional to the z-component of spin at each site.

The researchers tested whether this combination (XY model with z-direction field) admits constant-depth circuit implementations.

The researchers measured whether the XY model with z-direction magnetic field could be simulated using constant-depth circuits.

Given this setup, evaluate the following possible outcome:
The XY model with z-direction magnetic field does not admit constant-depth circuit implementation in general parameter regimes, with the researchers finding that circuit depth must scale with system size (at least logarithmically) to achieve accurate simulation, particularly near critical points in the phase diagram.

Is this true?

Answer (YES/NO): NO